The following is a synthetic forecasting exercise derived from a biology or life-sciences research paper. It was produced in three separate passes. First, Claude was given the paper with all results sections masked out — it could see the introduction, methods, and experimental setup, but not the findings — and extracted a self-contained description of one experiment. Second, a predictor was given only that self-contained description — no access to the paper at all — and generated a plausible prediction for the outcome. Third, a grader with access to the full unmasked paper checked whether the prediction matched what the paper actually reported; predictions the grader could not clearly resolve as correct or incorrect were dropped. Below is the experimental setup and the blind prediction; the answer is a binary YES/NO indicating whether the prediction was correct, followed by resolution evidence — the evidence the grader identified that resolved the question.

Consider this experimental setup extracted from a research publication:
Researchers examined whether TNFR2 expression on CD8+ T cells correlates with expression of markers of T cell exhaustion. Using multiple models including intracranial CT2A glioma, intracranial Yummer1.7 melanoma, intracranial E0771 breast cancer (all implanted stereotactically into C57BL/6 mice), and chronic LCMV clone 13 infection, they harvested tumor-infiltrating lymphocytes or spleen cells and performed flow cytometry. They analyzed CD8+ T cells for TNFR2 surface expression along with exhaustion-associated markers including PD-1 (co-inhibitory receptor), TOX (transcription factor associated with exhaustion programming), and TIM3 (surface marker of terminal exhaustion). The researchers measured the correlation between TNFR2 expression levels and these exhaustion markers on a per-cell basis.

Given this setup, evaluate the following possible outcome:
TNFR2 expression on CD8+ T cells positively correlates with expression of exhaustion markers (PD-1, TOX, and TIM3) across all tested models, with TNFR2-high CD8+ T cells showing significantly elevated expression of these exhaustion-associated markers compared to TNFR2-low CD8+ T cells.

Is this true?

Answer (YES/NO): YES